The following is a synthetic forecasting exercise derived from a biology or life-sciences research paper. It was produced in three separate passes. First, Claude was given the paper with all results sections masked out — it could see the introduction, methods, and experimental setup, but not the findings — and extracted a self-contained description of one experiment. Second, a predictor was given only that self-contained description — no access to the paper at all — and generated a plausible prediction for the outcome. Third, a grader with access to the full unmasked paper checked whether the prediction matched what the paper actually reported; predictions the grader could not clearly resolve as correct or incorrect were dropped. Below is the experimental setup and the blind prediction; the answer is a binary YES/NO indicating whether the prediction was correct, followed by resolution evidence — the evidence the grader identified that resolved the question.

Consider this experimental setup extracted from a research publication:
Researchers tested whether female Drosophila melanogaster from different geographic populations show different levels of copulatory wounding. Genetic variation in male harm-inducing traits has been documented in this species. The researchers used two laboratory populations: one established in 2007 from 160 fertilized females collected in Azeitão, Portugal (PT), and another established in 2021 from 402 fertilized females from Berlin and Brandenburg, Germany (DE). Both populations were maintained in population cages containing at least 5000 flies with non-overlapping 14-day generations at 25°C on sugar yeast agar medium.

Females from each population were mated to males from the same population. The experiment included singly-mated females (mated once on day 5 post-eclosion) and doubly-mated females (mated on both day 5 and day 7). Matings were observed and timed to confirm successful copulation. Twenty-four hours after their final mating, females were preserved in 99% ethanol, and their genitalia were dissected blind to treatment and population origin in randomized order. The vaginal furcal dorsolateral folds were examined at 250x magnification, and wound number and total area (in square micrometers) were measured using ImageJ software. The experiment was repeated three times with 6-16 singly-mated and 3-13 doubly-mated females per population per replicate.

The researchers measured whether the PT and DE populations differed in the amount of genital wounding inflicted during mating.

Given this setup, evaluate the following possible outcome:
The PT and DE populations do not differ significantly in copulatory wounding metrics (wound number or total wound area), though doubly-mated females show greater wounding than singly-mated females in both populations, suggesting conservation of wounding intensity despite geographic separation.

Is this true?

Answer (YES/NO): YES